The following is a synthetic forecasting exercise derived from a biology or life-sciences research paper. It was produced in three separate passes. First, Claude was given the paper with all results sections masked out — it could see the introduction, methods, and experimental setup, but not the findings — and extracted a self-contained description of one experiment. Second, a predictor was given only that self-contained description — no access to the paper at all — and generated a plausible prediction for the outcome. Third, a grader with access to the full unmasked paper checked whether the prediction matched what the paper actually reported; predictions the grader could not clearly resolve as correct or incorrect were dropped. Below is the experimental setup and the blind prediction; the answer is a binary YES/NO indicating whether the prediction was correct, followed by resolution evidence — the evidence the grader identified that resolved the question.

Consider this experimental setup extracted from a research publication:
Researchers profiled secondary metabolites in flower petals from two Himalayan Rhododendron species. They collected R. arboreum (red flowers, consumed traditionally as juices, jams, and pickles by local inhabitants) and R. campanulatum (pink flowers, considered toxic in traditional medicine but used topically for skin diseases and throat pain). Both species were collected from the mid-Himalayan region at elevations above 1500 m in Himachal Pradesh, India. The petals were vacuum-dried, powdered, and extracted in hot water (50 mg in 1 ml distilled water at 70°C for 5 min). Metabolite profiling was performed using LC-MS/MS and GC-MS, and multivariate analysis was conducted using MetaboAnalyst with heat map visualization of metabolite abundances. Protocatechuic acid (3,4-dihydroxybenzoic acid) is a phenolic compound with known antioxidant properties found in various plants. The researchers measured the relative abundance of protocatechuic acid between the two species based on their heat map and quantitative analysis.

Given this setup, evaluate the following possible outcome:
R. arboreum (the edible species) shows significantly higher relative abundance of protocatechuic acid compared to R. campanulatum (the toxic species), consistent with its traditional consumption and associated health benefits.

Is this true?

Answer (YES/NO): YES